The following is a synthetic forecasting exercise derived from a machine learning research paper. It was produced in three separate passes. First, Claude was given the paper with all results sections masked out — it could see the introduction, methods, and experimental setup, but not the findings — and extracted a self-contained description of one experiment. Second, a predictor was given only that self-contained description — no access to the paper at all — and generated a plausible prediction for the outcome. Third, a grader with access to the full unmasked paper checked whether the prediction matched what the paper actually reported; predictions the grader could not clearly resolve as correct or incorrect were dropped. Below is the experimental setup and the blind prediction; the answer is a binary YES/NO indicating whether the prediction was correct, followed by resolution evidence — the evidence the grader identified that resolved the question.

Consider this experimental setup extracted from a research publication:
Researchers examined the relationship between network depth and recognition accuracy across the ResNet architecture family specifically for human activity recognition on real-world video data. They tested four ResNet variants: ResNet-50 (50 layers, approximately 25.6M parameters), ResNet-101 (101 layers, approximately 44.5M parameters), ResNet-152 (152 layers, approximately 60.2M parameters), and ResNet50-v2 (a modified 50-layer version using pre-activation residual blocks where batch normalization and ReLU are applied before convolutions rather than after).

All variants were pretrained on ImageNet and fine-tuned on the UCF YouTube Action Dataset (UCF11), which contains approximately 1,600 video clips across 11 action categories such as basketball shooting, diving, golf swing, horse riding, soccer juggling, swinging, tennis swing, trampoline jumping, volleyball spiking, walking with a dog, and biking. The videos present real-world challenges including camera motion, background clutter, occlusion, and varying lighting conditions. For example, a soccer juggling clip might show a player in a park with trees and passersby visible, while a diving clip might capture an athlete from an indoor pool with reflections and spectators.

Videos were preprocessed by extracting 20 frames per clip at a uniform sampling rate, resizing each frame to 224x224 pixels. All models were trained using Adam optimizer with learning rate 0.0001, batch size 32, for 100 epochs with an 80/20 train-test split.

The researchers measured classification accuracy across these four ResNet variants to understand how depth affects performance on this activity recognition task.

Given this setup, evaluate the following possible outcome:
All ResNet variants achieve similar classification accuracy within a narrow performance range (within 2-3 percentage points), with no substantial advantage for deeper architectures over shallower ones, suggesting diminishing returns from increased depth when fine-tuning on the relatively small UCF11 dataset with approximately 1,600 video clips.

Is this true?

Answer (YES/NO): NO